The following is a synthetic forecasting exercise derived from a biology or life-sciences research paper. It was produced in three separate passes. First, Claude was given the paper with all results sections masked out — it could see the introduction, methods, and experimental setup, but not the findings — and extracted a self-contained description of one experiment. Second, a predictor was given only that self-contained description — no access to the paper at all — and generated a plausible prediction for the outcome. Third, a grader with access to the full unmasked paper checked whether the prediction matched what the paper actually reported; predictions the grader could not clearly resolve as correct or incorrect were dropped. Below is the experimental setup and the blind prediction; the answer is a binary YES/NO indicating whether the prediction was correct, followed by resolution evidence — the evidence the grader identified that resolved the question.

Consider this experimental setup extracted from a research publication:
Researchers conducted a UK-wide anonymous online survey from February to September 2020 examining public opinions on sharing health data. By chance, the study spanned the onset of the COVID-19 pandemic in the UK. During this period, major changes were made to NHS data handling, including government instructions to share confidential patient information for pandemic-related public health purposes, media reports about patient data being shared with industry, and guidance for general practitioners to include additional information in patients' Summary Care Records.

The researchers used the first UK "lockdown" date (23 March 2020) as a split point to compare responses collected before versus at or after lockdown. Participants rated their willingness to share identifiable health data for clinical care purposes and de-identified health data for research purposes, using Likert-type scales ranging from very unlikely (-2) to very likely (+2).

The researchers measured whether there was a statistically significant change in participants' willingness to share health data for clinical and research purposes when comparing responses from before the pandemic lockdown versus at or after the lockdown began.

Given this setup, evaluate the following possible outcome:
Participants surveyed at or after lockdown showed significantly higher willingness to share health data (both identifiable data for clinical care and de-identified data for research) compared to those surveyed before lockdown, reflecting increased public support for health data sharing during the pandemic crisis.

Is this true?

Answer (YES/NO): NO